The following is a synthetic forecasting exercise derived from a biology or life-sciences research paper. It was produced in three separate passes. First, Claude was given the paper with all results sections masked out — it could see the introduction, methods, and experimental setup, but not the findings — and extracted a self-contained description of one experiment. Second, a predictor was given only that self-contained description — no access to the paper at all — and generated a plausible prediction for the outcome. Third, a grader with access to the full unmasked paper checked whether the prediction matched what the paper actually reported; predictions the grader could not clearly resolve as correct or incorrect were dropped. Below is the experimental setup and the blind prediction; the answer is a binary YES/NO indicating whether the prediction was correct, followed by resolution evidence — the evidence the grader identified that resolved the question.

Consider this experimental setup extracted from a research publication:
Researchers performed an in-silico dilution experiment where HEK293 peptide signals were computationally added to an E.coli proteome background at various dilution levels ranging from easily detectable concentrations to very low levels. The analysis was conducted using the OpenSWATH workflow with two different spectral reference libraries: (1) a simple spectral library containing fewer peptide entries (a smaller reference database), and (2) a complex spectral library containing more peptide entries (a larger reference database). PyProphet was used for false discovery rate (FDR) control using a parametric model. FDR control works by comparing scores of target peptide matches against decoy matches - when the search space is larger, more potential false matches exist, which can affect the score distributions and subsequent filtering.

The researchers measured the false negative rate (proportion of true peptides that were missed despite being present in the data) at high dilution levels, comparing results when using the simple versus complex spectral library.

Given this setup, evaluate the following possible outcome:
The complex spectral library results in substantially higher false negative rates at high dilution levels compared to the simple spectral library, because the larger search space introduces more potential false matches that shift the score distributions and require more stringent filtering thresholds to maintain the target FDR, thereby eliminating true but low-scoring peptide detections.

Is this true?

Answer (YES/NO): YES